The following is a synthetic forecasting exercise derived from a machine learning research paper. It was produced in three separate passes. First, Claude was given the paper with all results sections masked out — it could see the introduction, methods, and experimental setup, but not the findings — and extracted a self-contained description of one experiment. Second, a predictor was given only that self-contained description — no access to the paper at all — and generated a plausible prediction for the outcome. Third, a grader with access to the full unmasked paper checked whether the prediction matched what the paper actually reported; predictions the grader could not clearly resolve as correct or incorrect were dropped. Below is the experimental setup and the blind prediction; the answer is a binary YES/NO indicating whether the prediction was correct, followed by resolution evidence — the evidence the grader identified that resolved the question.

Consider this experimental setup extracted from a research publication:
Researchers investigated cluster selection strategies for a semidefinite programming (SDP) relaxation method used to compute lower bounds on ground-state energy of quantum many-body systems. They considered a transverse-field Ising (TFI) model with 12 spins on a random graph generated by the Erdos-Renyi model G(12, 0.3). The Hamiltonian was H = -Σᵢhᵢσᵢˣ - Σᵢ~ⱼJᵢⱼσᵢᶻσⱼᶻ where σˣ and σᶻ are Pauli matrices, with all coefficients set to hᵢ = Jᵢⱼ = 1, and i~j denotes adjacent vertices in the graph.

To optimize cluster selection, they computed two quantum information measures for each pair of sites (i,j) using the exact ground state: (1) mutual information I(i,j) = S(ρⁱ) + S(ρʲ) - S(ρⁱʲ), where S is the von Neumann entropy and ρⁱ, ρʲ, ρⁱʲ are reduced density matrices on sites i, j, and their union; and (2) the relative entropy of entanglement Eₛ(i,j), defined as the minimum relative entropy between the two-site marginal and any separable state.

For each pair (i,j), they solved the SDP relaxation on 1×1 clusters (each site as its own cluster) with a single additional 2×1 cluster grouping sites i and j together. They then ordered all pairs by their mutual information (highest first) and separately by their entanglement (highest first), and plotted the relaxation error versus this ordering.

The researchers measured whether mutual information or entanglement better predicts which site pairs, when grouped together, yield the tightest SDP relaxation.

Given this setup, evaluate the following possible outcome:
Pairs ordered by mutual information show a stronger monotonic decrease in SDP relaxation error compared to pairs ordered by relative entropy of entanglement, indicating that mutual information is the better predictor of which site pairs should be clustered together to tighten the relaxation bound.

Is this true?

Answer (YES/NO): YES